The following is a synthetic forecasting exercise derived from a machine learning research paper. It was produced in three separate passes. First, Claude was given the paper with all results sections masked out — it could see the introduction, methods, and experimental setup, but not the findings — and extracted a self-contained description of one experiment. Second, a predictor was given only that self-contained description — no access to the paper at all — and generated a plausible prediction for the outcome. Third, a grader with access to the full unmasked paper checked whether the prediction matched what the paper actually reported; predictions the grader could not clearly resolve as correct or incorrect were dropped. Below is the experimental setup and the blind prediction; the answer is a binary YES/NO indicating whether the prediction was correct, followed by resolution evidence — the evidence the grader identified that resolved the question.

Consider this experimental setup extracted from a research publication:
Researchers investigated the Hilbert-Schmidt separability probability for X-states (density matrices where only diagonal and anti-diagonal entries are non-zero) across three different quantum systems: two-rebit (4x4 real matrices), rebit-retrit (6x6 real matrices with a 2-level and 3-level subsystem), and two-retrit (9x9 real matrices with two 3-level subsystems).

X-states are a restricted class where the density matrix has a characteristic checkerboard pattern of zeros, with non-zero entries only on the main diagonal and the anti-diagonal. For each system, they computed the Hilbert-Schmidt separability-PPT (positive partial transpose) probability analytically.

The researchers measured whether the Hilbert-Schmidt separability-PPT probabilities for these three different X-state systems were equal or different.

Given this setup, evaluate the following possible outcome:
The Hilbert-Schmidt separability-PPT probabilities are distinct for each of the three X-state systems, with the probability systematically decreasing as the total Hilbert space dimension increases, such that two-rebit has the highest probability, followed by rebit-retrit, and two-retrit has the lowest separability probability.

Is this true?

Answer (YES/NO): NO